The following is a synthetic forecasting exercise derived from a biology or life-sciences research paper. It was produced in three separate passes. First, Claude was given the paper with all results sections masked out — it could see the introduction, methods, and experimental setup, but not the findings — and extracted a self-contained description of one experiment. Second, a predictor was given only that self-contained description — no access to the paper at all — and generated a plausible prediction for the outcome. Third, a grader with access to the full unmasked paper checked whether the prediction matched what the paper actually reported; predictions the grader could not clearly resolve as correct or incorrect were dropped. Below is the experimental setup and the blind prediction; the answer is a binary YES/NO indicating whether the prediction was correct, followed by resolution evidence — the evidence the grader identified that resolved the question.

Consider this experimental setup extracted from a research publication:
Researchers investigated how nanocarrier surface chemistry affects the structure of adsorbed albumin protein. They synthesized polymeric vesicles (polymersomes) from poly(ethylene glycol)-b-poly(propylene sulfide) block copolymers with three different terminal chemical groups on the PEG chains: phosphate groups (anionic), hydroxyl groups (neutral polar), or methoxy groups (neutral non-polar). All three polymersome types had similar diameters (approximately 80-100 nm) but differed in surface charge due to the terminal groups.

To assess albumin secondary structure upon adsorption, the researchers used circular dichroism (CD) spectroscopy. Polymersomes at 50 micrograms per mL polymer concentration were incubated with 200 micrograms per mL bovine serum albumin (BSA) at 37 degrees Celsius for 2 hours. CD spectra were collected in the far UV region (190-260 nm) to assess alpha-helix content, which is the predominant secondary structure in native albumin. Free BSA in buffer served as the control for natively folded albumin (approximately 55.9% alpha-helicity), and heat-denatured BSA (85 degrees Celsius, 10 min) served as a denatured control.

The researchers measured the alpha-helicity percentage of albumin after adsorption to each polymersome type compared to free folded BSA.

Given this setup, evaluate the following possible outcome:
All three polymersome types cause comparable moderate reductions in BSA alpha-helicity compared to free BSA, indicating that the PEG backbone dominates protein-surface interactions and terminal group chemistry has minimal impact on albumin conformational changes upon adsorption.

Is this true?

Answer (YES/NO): NO